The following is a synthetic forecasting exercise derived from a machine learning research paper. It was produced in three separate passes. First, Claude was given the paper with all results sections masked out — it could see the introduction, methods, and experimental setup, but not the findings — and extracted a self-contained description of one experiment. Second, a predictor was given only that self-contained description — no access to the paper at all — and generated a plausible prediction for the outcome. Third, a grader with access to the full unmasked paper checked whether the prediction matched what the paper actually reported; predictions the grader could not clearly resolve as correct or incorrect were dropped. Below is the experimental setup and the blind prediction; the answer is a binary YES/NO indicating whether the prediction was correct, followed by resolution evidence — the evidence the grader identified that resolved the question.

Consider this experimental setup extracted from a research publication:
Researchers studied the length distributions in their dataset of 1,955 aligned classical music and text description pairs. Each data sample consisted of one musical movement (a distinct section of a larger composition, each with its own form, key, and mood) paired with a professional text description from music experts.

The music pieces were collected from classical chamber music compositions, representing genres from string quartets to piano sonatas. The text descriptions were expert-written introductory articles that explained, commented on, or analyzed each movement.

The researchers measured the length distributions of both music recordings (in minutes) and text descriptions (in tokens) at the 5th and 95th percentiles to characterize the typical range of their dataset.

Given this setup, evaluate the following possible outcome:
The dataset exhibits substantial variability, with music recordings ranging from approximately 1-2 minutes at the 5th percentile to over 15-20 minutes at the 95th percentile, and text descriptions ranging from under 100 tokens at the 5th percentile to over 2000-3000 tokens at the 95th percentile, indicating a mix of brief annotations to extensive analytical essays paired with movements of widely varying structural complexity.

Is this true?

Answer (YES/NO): NO